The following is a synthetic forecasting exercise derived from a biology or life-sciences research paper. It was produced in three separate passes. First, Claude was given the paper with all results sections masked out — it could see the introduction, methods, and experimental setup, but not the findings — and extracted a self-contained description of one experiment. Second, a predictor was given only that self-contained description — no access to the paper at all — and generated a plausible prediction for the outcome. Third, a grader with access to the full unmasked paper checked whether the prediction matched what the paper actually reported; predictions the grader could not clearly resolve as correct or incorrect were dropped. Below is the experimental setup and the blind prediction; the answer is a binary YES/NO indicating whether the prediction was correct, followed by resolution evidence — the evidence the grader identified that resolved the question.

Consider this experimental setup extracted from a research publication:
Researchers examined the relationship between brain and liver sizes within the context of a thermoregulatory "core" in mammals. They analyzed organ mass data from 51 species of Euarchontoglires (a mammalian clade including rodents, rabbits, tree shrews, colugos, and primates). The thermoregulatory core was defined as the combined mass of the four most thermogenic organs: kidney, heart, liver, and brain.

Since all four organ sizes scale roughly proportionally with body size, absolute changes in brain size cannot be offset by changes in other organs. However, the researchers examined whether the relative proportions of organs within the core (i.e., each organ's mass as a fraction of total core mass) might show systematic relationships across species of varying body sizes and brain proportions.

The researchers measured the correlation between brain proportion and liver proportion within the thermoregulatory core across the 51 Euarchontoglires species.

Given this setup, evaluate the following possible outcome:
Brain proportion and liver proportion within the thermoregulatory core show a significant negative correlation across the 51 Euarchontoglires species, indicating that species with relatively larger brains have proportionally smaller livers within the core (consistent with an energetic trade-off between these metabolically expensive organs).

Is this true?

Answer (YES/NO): YES